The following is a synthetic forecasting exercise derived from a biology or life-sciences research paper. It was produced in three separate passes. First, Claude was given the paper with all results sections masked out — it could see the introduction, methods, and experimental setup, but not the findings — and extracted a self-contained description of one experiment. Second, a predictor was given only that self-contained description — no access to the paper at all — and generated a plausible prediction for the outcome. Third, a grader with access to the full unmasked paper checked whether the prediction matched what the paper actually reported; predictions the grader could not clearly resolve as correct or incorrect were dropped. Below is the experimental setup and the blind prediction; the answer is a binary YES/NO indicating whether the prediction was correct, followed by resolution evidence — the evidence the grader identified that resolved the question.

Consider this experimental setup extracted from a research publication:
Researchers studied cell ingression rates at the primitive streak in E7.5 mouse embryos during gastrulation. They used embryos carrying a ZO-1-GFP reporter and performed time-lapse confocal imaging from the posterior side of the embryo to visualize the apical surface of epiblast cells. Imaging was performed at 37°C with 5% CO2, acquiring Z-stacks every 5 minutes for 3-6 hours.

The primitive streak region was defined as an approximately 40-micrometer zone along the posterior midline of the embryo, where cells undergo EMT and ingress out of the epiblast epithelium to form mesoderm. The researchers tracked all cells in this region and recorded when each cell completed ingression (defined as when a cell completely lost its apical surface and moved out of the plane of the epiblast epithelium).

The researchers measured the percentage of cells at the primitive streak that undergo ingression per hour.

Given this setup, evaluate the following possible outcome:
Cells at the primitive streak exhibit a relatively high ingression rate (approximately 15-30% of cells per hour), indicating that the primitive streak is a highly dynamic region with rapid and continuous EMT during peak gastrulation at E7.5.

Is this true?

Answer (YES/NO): NO